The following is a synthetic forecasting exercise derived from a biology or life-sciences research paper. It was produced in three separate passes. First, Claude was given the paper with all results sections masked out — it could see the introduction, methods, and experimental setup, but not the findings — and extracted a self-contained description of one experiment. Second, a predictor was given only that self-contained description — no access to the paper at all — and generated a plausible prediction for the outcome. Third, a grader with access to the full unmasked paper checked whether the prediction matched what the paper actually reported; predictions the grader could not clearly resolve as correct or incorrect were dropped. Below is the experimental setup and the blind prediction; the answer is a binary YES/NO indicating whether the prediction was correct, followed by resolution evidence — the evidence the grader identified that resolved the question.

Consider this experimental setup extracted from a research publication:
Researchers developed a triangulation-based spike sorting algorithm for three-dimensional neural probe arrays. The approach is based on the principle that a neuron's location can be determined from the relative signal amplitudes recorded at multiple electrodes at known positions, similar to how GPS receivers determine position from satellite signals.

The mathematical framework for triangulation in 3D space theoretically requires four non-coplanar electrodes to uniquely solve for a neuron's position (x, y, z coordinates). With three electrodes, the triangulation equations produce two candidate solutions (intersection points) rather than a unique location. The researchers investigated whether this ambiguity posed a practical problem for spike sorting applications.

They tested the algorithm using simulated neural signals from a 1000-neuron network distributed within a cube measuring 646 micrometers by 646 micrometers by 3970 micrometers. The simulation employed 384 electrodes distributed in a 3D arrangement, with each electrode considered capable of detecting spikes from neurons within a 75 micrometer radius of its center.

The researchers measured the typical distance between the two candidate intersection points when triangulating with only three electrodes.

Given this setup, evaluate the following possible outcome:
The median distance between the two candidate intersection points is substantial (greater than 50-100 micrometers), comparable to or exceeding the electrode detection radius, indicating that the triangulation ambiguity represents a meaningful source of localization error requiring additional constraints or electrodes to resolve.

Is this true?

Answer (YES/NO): NO